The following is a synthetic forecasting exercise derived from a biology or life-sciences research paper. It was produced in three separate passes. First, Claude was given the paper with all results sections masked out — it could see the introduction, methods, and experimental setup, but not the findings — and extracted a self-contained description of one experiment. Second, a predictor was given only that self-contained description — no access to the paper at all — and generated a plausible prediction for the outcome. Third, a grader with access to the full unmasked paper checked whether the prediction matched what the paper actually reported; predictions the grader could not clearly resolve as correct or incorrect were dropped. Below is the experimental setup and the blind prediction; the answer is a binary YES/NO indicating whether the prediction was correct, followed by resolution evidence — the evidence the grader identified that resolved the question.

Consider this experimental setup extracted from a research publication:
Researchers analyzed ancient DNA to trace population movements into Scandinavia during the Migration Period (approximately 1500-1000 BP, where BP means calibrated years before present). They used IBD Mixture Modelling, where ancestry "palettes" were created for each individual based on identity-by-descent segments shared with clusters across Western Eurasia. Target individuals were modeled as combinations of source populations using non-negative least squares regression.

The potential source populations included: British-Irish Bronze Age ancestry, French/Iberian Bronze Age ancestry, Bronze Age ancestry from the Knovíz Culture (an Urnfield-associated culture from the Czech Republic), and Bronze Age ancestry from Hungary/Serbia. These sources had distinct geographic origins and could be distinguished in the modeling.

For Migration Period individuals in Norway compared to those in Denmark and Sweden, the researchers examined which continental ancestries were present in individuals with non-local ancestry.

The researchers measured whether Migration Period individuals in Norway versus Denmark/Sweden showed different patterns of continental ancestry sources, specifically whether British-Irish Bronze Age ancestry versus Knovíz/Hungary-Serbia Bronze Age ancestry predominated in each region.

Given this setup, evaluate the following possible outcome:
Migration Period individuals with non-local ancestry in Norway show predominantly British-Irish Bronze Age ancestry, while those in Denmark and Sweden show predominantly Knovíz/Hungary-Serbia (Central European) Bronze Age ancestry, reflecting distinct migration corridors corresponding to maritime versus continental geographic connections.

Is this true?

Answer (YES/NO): YES